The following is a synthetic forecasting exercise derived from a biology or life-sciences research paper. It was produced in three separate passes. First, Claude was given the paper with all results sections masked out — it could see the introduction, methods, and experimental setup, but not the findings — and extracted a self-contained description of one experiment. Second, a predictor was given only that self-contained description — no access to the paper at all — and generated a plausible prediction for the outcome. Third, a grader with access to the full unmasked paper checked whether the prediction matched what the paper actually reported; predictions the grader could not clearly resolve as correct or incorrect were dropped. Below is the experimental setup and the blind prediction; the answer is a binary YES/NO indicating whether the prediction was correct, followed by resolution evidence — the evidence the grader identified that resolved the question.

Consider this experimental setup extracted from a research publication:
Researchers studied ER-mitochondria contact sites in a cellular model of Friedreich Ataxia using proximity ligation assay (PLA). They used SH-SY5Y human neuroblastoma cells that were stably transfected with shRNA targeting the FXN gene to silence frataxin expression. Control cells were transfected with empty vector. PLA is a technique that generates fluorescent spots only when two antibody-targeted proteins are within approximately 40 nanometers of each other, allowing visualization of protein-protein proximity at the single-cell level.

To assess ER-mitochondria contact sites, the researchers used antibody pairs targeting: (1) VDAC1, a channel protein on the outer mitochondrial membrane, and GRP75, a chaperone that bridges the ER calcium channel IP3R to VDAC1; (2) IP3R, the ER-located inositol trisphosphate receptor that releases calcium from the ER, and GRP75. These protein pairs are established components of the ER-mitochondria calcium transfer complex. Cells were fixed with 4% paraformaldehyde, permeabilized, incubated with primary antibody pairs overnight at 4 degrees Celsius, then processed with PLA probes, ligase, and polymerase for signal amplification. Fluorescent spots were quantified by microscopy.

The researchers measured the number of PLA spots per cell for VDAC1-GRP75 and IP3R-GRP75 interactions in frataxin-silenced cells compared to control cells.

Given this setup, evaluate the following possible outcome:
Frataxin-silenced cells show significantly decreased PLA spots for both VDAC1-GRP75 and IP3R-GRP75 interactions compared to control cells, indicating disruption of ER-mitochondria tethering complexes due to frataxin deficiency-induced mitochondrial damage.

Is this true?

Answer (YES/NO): YES